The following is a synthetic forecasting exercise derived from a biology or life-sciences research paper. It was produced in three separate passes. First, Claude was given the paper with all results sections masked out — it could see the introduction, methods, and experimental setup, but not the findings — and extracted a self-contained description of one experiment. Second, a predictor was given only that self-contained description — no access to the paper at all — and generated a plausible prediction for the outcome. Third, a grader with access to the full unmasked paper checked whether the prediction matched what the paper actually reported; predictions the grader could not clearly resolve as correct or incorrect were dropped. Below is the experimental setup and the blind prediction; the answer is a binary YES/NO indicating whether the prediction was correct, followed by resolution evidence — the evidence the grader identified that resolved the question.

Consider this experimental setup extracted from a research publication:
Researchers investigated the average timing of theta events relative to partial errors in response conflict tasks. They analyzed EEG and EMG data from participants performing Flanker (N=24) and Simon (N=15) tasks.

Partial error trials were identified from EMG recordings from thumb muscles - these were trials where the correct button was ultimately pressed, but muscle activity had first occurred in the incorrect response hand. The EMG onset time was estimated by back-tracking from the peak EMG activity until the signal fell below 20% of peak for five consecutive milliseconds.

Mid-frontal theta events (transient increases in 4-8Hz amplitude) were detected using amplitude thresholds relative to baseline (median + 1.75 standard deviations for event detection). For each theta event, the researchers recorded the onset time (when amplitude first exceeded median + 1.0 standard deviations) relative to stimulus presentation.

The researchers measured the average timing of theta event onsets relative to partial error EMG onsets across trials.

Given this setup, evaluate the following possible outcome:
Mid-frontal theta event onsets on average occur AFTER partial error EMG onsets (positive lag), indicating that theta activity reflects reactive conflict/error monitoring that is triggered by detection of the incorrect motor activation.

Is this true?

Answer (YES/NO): NO